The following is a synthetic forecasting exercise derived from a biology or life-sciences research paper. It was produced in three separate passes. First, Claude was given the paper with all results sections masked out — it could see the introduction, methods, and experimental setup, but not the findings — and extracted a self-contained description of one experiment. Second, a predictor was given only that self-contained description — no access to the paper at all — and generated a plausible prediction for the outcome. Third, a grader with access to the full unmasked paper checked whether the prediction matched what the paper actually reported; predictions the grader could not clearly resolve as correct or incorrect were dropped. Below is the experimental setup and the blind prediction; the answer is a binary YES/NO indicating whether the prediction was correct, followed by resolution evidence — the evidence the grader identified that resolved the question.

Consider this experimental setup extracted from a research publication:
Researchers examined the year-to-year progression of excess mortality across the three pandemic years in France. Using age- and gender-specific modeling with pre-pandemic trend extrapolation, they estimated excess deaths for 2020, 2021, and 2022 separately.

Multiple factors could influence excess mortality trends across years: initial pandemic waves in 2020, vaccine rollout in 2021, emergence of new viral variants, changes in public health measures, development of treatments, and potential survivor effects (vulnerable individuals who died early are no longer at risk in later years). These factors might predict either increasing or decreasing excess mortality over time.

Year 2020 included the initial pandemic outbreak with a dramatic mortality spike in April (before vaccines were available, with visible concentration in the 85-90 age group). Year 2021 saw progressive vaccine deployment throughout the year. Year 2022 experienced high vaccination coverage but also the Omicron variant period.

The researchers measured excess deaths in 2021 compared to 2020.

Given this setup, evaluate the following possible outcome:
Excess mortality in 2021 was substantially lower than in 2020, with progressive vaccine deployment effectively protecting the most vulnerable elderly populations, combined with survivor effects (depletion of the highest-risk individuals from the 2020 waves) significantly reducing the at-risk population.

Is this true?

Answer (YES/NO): NO